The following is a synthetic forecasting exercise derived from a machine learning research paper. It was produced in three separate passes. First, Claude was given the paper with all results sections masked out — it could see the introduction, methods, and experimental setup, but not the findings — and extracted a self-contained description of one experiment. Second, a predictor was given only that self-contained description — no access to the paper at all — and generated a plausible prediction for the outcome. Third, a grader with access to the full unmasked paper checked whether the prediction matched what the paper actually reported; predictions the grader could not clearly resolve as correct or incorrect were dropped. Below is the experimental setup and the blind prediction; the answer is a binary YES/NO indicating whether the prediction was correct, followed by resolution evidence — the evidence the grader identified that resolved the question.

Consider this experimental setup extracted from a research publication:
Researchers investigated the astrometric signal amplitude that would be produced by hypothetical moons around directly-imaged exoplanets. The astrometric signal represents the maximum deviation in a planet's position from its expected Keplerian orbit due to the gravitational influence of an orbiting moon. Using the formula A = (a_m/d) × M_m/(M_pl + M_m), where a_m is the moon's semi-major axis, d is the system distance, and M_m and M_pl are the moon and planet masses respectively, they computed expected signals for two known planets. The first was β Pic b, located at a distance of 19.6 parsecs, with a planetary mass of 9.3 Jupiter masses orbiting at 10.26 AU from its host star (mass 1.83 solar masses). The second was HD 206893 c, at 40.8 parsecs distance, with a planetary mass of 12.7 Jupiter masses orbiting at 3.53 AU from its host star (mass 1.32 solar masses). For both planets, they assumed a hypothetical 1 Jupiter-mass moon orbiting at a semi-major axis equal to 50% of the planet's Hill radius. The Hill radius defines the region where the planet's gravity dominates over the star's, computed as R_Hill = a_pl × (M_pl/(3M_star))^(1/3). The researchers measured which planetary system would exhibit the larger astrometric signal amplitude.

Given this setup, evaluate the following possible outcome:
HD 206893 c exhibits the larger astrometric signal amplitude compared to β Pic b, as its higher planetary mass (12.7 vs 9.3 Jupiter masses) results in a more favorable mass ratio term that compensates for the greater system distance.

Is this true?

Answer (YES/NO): NO